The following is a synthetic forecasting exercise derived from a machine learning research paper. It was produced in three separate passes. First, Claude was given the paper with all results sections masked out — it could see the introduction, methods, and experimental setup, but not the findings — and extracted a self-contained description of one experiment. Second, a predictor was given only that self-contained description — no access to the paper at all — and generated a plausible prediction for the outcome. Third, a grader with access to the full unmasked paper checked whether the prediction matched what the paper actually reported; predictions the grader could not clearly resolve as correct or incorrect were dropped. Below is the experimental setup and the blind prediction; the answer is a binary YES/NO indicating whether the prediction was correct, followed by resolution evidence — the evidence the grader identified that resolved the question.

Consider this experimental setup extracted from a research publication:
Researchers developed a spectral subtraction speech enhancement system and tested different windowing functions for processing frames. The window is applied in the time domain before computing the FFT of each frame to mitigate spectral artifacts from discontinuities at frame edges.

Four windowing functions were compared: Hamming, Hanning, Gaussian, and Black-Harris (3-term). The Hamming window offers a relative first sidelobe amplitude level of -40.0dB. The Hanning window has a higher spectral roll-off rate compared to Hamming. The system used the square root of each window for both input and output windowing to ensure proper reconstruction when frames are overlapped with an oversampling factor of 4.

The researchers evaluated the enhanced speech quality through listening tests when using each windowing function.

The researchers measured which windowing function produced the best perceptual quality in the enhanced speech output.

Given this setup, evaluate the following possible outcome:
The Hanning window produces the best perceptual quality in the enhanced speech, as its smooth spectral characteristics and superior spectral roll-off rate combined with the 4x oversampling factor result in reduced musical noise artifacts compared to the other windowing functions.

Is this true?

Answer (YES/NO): YES